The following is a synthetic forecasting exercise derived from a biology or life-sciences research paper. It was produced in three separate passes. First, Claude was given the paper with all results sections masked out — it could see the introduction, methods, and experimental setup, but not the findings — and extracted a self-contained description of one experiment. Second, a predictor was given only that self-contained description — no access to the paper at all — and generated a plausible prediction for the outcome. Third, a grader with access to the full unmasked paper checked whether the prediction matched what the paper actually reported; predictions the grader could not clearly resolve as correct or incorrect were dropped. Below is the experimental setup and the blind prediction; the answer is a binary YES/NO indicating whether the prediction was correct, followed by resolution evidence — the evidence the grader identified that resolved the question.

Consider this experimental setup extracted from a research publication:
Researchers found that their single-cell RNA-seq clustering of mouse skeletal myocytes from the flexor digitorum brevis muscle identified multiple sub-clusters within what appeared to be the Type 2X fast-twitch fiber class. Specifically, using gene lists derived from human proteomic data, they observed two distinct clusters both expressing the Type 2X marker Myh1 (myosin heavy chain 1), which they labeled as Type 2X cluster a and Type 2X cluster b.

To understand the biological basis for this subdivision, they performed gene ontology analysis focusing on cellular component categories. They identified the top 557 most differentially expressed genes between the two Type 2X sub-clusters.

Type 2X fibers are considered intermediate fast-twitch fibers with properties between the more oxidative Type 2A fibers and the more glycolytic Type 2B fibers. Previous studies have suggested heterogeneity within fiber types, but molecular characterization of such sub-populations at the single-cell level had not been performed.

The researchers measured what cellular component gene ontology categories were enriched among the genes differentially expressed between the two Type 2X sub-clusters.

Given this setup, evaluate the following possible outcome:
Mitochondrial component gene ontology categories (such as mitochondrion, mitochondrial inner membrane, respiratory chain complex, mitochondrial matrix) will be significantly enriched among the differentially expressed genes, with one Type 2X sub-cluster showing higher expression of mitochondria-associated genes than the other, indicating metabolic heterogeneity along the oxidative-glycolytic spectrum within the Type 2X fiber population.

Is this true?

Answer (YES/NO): NO